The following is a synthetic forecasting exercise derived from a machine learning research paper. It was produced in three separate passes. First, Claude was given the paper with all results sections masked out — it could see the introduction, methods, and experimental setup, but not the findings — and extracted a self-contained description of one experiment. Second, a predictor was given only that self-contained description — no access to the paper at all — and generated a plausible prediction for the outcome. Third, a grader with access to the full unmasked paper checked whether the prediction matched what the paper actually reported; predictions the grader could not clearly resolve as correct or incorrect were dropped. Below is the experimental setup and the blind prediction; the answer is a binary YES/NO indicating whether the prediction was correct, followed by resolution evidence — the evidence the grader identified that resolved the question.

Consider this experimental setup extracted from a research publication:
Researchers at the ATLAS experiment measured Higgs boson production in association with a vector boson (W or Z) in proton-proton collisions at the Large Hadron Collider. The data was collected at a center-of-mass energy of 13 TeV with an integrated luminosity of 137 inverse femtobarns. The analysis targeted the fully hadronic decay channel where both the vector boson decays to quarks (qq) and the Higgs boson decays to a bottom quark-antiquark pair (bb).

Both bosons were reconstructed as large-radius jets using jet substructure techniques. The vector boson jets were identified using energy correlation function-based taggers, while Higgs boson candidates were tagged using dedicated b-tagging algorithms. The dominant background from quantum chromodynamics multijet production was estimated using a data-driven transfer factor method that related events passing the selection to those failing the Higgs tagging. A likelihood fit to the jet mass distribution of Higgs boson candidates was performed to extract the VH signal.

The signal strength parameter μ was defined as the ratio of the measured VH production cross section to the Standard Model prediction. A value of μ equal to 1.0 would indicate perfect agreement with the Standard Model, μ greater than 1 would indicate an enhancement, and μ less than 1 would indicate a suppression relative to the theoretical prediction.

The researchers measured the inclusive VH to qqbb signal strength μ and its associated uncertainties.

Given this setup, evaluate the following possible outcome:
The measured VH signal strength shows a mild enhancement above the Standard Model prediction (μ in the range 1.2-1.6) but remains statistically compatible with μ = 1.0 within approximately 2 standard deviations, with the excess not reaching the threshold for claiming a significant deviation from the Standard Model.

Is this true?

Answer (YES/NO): YES